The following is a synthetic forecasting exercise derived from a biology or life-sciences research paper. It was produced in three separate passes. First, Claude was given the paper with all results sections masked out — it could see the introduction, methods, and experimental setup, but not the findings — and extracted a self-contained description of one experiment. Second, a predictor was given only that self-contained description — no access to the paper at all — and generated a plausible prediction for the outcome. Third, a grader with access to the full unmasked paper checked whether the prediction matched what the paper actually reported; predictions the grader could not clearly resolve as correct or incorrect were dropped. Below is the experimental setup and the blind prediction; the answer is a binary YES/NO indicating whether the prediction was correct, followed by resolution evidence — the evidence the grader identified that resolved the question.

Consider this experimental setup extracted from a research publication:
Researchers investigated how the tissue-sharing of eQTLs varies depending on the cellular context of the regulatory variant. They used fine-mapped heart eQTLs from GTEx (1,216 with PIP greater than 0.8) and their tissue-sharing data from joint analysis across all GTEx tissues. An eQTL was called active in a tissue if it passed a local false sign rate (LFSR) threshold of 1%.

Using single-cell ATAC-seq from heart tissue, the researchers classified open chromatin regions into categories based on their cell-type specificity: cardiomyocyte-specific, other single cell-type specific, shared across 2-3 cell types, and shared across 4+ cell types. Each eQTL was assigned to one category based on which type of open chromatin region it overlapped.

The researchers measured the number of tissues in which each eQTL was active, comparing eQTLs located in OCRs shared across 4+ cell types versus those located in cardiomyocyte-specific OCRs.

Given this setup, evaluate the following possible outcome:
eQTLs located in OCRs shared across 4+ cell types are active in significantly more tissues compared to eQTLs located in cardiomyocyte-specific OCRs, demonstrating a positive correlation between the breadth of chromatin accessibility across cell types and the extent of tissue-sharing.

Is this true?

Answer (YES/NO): YES